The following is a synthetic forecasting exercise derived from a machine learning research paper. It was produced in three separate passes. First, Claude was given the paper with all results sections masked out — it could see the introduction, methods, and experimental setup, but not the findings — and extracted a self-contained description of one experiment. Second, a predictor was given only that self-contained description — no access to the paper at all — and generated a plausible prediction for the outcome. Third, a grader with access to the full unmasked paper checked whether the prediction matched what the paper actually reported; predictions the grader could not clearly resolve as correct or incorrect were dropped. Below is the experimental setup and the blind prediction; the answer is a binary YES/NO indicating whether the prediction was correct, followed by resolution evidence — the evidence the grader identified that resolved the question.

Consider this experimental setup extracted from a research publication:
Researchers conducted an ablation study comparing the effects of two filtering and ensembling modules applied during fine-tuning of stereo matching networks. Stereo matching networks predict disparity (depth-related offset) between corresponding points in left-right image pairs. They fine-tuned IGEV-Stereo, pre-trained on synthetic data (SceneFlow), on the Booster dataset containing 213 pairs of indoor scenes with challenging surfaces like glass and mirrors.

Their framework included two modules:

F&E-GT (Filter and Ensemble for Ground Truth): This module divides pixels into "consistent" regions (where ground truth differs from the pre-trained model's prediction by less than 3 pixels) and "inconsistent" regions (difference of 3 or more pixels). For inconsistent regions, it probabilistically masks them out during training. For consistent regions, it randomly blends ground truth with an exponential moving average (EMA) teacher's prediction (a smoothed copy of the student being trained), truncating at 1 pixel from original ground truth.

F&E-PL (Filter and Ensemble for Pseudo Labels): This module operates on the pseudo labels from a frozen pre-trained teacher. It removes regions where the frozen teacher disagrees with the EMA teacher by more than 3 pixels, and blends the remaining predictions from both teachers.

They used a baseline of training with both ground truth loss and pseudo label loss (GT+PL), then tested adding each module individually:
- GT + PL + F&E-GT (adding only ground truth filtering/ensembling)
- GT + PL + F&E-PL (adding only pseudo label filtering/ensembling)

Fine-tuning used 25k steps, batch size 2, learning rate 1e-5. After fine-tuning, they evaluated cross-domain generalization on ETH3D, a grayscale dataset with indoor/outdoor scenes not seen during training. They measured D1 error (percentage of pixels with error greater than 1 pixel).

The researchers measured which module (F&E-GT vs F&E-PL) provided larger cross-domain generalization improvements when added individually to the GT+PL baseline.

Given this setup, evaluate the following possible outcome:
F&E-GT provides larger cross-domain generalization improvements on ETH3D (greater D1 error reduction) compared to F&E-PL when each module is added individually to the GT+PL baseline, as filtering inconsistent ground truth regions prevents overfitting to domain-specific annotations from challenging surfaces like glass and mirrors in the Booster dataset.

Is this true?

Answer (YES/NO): YES